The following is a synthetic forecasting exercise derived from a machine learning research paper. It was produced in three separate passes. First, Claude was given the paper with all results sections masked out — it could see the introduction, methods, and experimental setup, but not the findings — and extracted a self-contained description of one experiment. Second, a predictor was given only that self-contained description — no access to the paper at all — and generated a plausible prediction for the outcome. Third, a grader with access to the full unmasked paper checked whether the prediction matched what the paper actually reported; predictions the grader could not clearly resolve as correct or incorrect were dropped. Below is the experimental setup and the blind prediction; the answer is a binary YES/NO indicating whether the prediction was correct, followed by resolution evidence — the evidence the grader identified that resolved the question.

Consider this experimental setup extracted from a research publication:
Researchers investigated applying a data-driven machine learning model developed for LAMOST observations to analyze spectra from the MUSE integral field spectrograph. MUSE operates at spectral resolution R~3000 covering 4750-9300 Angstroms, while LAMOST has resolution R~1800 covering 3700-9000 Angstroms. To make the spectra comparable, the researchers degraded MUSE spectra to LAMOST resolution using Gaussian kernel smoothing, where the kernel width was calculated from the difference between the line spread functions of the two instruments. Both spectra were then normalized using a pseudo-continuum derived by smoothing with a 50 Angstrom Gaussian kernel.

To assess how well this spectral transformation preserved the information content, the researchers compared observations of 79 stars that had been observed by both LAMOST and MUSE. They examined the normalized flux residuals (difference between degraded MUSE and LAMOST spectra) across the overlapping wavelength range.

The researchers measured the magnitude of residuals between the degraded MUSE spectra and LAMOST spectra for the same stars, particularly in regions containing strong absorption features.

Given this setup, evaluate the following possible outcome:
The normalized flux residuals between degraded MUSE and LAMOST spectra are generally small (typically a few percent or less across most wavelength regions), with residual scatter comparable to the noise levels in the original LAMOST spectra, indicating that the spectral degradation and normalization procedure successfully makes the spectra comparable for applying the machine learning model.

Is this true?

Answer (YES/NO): YES